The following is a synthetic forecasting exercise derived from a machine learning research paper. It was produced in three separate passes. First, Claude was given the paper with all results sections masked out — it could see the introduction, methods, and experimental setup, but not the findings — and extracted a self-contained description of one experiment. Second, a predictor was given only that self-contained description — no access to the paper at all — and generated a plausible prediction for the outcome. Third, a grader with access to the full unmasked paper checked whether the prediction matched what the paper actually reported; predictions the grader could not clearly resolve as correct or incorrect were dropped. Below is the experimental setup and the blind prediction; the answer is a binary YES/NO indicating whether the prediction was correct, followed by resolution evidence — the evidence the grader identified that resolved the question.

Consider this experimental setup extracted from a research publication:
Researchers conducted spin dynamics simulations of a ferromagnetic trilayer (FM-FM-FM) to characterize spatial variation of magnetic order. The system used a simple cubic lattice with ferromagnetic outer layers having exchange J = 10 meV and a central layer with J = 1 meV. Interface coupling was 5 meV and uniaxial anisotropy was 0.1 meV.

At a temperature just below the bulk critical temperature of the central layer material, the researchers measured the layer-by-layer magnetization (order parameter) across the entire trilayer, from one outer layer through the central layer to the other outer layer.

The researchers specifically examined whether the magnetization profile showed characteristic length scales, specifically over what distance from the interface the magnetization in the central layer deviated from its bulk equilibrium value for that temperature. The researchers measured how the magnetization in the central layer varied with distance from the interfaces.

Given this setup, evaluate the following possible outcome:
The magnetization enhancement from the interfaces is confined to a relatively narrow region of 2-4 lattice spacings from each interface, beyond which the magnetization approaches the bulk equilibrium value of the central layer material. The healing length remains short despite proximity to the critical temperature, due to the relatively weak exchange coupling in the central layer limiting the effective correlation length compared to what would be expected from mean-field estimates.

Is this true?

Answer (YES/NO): NO